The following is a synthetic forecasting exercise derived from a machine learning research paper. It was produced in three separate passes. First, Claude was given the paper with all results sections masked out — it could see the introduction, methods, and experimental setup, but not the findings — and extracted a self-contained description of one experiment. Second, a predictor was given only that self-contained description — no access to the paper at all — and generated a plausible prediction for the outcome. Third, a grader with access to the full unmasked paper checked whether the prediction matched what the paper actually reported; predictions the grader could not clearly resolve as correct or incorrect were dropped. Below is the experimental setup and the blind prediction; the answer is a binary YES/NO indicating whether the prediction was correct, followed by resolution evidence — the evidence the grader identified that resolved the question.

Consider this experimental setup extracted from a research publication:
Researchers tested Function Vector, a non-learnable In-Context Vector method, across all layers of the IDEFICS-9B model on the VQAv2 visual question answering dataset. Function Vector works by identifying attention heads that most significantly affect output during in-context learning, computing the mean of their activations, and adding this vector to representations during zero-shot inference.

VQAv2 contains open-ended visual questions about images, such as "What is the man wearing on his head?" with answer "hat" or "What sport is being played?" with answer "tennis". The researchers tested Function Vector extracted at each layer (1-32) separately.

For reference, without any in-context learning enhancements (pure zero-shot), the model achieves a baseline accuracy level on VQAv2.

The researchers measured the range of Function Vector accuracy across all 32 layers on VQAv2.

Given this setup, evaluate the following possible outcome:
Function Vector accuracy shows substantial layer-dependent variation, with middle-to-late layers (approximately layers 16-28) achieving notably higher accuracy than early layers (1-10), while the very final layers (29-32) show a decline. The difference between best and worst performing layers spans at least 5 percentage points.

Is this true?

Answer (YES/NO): NO